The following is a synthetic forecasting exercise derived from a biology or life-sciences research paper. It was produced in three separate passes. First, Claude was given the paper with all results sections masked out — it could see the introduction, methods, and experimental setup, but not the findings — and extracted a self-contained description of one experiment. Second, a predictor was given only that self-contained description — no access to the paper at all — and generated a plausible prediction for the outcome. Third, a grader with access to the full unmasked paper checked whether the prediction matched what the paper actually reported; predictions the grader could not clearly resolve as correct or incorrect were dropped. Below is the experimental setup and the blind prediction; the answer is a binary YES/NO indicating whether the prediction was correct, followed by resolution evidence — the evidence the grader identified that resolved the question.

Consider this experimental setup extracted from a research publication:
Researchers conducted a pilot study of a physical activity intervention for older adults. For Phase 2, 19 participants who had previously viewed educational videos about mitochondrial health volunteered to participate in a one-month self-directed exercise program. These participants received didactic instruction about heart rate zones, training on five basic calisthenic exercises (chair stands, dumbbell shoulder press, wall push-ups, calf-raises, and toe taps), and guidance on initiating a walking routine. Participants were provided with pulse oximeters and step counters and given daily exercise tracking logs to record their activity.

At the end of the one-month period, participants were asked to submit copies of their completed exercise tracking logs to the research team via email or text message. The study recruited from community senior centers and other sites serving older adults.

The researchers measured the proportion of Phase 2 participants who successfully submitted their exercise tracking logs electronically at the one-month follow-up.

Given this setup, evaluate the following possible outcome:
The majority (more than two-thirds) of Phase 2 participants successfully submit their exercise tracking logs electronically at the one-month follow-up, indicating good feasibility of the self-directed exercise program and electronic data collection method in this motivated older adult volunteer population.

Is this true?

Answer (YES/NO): YES